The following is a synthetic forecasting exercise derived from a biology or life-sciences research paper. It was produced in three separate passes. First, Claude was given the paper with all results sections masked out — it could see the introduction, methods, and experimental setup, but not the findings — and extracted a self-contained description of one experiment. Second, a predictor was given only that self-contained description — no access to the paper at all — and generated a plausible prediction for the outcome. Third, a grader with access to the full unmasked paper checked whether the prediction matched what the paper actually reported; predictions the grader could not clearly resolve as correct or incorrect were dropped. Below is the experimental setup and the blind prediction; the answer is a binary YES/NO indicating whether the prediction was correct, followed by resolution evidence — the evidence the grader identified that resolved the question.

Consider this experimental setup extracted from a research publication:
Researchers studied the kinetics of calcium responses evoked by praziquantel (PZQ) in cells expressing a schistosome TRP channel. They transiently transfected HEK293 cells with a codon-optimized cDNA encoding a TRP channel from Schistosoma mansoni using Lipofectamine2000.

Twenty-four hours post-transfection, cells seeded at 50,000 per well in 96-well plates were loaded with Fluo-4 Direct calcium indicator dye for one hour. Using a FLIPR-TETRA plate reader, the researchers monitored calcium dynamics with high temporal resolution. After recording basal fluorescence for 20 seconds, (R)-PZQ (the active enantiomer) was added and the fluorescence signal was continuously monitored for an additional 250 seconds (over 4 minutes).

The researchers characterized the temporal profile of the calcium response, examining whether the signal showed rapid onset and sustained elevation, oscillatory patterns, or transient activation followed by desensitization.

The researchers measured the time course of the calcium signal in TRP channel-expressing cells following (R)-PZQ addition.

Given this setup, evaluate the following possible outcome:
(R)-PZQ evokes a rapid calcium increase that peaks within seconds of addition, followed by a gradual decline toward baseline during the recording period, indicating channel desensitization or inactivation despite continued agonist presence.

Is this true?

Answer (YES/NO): NO